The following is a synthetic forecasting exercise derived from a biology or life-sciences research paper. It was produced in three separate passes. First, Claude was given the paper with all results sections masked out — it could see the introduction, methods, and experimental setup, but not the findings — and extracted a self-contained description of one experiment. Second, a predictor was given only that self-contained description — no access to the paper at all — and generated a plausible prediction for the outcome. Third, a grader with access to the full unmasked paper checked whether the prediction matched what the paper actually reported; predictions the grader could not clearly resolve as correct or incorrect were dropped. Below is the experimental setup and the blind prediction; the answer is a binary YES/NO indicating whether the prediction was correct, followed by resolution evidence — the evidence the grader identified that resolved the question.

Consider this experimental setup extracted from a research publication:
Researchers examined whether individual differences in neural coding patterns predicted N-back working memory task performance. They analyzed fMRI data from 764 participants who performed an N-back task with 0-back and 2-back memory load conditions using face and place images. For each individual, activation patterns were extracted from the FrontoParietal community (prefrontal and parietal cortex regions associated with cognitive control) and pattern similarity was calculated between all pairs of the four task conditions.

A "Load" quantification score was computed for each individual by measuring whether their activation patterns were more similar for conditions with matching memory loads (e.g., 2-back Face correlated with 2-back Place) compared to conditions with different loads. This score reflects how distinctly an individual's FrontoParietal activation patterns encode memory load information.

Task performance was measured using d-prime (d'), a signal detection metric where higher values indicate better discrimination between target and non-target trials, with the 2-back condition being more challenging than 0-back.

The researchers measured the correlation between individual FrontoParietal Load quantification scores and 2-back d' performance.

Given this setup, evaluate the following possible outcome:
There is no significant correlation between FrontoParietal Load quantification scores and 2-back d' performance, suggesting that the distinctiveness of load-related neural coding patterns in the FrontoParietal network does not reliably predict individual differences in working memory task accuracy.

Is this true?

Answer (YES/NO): NO